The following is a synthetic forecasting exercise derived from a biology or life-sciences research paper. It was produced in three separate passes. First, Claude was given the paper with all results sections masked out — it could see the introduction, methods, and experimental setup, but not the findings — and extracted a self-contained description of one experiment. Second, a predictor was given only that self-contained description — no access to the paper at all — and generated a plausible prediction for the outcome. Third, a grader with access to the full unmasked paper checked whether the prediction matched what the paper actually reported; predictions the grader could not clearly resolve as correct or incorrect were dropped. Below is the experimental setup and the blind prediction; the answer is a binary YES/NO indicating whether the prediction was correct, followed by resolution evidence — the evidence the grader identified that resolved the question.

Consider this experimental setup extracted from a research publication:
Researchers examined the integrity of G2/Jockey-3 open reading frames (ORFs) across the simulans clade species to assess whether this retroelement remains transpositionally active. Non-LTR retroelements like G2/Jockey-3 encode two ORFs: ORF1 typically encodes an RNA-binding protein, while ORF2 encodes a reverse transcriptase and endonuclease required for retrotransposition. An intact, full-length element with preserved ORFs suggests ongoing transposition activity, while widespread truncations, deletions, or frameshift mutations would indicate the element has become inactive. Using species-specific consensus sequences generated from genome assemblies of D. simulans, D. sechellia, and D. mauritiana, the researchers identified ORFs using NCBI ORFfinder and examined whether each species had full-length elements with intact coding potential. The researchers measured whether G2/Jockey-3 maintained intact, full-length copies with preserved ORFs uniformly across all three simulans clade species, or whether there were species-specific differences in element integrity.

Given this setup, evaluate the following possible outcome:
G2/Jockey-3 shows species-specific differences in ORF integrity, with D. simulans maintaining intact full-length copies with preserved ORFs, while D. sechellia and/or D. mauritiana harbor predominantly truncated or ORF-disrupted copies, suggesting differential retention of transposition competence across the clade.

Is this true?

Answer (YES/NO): YES